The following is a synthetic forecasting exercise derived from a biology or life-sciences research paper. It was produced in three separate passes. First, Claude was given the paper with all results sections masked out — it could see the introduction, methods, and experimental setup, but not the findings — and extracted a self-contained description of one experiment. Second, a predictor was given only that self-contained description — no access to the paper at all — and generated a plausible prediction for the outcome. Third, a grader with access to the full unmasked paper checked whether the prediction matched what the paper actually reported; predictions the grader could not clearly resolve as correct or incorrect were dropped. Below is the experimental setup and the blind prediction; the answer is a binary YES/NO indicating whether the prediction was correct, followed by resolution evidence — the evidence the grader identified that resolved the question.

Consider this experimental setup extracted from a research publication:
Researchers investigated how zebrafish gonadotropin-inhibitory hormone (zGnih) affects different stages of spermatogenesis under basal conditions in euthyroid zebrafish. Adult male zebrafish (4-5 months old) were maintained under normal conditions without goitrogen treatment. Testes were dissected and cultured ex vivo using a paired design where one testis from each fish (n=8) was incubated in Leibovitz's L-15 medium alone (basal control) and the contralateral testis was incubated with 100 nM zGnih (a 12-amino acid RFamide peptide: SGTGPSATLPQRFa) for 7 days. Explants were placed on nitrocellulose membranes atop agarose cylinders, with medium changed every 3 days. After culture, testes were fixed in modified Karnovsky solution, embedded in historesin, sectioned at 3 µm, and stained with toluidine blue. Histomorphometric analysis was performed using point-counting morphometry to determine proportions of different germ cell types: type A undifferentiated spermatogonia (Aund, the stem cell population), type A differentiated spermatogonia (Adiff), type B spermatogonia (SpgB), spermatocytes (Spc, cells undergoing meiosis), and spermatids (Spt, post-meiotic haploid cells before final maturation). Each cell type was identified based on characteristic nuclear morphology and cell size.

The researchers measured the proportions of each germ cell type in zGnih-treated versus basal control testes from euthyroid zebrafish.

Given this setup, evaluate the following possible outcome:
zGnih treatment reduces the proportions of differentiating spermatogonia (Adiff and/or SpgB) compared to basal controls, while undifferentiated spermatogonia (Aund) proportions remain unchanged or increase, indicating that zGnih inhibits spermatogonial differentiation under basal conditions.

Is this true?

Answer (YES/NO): NO